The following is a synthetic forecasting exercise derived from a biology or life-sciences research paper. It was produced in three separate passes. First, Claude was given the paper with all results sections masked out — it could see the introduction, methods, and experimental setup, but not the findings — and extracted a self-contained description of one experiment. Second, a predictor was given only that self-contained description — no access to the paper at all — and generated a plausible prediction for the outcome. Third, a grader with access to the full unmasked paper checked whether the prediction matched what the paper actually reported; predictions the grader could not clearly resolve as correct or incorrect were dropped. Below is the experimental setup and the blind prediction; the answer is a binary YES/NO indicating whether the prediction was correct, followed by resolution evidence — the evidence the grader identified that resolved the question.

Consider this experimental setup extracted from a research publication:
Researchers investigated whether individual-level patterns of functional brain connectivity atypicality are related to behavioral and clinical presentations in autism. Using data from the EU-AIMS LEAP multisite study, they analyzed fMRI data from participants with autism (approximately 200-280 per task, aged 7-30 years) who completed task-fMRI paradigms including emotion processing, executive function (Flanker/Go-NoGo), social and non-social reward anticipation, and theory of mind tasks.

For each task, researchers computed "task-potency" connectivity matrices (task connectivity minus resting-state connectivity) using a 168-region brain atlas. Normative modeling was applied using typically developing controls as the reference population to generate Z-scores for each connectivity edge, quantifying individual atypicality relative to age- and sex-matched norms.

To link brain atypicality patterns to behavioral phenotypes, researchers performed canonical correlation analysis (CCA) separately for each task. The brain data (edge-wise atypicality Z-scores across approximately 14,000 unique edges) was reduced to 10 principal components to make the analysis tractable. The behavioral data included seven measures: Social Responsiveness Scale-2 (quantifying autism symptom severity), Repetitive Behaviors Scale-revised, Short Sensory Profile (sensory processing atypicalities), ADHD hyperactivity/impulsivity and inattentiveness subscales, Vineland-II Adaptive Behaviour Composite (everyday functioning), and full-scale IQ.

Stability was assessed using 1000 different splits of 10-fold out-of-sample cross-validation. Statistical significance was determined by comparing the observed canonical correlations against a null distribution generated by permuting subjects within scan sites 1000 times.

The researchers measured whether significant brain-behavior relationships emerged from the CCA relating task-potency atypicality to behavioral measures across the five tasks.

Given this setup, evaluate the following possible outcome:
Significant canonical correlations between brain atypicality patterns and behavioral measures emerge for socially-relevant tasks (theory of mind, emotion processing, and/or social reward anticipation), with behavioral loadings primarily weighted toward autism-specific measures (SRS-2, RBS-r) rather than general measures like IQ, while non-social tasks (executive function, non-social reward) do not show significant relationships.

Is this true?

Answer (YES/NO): NO